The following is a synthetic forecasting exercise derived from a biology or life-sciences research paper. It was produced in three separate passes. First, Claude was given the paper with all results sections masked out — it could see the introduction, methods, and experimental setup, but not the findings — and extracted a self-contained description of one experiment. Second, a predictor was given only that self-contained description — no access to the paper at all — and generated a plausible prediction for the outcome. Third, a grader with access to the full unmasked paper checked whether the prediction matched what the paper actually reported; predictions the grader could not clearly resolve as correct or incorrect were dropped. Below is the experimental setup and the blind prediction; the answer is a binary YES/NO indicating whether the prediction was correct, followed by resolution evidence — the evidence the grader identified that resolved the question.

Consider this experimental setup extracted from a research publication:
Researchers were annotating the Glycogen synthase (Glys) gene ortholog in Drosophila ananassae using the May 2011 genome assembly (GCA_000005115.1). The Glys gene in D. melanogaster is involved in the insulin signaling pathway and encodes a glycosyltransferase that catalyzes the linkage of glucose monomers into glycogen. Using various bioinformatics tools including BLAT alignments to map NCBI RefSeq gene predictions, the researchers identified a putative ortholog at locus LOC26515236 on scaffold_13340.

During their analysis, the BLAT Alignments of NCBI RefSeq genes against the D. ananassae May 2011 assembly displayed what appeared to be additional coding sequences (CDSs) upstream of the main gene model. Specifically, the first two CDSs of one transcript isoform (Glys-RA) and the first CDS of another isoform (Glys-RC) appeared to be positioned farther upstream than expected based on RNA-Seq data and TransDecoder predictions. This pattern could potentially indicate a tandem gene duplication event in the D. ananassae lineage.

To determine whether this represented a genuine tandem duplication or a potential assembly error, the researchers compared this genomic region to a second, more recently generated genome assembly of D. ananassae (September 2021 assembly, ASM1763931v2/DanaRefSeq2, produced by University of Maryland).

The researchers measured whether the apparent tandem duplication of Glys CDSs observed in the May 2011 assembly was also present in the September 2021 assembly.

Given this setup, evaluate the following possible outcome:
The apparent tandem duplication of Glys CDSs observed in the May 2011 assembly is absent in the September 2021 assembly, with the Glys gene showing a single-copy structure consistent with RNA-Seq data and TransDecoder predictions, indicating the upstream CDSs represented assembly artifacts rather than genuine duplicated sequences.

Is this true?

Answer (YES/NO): YES